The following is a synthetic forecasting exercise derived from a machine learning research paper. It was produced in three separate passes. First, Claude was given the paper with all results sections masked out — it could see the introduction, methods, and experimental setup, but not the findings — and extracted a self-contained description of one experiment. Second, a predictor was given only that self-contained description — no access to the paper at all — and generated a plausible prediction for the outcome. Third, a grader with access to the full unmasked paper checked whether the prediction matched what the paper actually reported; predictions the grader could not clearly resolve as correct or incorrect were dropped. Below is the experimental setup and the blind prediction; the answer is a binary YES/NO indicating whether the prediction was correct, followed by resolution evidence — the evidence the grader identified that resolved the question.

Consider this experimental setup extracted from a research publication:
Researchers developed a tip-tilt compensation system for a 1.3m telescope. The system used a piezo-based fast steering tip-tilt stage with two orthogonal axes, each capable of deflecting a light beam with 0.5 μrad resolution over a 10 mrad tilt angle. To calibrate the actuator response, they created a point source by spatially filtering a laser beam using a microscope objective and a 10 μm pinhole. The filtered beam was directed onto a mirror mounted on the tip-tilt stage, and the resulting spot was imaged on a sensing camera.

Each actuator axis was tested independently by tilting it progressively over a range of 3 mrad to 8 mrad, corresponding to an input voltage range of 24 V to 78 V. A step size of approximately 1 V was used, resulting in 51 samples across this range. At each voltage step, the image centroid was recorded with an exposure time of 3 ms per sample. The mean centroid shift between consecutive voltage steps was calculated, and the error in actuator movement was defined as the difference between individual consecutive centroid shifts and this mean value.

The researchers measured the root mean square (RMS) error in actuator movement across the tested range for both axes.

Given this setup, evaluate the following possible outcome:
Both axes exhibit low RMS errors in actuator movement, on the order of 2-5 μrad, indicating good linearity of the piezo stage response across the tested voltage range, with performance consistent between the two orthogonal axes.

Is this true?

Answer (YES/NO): NO